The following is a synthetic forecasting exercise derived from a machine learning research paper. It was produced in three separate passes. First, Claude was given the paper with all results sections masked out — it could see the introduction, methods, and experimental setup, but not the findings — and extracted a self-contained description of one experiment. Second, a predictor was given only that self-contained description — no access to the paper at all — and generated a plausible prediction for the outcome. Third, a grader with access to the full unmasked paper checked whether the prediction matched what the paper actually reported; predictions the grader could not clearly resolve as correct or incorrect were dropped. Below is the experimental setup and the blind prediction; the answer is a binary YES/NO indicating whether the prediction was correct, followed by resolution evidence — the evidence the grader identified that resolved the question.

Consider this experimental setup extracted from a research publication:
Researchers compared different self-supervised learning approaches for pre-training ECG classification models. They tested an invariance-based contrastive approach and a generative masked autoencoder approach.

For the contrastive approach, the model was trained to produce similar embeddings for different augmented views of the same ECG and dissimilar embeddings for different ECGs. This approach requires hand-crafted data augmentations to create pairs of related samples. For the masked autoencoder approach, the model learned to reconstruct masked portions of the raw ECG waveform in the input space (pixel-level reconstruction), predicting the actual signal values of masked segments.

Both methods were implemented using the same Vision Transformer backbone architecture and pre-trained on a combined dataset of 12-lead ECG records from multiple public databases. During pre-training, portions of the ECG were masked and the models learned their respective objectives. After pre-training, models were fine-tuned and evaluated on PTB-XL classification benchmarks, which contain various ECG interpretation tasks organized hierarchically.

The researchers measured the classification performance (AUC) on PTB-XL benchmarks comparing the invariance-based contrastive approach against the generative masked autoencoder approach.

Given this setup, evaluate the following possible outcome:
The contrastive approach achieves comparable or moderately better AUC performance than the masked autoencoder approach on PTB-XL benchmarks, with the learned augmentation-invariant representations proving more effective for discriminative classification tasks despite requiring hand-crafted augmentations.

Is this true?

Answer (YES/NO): NO